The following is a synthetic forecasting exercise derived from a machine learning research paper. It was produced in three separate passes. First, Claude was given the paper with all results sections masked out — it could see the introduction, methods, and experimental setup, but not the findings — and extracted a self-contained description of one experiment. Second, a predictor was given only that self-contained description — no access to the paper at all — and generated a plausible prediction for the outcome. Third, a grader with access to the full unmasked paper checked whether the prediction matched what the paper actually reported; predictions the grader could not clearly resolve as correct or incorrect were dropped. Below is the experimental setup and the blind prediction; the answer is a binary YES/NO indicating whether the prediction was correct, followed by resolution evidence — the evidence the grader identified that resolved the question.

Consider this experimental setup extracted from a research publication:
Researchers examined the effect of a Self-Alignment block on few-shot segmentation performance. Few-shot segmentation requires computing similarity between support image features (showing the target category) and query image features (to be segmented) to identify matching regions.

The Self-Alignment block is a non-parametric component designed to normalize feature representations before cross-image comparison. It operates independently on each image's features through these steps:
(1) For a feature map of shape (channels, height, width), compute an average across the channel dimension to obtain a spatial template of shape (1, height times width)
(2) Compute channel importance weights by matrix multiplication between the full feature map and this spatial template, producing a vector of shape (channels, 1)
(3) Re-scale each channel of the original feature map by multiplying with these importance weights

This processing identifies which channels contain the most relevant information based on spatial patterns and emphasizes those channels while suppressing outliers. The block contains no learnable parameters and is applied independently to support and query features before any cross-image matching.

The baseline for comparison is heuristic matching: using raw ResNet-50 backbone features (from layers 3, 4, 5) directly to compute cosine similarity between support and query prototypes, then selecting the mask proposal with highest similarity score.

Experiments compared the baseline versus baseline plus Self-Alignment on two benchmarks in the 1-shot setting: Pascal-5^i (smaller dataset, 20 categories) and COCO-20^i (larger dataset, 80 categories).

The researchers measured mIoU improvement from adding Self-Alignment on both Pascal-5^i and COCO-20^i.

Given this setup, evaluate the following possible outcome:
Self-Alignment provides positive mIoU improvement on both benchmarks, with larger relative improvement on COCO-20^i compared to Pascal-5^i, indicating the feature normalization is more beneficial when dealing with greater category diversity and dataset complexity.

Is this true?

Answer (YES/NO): NO